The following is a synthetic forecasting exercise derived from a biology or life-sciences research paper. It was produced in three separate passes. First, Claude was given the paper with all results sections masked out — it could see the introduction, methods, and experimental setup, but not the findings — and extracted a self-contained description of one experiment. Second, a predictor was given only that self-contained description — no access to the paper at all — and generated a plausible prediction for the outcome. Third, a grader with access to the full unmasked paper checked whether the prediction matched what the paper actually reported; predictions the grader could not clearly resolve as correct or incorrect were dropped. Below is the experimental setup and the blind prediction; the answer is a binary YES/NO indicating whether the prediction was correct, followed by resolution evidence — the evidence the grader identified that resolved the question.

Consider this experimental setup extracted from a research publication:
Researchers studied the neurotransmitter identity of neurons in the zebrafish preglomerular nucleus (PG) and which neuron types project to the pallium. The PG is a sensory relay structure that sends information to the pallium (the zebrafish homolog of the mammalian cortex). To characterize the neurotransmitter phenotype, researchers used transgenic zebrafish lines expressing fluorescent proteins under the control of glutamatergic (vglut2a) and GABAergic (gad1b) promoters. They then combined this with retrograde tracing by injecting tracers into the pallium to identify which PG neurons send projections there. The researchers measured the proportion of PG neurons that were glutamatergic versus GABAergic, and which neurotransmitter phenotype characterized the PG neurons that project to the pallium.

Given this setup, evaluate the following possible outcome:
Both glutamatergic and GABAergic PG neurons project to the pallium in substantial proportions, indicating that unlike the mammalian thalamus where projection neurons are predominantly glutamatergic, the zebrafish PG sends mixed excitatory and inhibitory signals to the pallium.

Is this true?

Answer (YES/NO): NO